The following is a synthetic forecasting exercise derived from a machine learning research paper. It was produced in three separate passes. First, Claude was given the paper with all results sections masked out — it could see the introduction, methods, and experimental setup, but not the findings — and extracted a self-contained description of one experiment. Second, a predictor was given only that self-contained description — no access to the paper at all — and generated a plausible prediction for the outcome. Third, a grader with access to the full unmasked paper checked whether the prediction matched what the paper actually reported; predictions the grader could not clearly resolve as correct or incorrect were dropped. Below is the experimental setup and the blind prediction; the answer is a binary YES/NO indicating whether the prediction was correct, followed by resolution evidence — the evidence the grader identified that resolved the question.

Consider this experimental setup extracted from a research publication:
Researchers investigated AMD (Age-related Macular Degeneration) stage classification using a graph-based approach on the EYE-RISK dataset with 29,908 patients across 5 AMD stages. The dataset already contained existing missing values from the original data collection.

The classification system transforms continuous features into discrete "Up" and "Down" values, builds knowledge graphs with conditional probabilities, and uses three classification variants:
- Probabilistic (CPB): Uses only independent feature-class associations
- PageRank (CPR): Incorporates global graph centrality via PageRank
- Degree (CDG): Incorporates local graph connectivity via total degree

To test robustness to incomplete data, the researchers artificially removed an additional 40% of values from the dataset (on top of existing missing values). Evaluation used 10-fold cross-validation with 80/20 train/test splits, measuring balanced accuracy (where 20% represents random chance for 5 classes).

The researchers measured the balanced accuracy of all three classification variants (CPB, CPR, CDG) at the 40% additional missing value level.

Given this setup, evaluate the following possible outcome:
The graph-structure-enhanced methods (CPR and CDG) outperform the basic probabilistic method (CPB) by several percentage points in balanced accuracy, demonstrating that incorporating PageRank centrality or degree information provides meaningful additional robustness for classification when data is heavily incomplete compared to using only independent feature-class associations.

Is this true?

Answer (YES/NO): NO